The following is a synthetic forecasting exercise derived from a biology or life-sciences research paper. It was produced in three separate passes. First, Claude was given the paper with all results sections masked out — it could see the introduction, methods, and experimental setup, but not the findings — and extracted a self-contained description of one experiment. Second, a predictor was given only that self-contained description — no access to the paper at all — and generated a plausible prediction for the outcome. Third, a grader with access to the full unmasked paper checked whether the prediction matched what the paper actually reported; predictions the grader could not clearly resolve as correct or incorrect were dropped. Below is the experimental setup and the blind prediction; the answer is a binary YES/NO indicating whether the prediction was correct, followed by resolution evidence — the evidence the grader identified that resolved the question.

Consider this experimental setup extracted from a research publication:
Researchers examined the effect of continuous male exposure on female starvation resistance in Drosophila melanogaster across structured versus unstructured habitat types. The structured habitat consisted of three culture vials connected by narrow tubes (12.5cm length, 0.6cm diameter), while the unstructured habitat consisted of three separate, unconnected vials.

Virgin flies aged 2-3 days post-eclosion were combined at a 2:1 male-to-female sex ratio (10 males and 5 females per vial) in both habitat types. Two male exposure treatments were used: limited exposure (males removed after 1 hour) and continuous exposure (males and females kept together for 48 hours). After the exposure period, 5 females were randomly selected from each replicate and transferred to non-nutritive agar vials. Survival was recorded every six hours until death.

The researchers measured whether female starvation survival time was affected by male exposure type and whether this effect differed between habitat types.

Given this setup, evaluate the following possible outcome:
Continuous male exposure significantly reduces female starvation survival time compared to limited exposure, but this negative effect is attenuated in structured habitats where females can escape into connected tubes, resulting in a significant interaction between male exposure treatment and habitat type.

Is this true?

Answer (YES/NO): NO